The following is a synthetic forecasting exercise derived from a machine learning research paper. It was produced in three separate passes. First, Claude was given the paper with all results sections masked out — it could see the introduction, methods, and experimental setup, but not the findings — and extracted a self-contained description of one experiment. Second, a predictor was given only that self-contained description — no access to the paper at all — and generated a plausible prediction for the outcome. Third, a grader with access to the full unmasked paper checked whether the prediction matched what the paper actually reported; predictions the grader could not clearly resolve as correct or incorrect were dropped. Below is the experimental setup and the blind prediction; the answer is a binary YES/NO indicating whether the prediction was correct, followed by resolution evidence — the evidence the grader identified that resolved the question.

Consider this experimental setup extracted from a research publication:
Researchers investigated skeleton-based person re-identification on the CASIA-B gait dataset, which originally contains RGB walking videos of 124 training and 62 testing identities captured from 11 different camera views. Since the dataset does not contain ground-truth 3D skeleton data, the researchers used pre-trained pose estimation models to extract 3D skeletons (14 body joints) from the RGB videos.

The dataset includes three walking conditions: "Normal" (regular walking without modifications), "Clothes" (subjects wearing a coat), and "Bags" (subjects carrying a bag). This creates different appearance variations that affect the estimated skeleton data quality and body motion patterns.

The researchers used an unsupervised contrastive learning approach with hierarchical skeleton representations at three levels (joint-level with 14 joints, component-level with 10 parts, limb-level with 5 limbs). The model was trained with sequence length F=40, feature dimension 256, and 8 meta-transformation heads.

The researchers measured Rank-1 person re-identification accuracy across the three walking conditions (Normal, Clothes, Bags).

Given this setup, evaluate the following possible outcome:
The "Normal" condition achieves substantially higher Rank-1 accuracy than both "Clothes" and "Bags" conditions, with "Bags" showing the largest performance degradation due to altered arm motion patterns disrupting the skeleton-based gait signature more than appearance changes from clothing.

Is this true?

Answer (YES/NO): NO